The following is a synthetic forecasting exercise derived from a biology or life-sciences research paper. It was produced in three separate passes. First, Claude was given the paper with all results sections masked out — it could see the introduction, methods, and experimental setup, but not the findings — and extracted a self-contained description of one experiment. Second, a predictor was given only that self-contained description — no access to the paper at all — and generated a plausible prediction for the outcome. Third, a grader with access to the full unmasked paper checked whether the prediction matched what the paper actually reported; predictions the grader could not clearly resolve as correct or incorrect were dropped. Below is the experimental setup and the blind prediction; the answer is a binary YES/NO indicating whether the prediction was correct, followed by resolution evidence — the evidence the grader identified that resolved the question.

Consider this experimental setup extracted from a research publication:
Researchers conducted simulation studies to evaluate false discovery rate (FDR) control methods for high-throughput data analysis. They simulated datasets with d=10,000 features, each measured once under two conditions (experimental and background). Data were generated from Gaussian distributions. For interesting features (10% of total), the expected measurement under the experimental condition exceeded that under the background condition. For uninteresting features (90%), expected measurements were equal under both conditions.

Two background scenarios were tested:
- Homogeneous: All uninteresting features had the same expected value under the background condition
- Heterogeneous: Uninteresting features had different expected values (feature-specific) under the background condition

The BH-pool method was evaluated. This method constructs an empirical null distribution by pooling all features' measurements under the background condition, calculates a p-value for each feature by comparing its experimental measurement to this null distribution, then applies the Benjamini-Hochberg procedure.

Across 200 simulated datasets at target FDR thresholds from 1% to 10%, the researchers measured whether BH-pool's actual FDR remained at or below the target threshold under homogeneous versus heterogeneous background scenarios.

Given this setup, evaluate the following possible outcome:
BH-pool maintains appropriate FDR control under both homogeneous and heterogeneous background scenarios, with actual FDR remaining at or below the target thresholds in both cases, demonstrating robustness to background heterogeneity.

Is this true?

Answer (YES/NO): NO